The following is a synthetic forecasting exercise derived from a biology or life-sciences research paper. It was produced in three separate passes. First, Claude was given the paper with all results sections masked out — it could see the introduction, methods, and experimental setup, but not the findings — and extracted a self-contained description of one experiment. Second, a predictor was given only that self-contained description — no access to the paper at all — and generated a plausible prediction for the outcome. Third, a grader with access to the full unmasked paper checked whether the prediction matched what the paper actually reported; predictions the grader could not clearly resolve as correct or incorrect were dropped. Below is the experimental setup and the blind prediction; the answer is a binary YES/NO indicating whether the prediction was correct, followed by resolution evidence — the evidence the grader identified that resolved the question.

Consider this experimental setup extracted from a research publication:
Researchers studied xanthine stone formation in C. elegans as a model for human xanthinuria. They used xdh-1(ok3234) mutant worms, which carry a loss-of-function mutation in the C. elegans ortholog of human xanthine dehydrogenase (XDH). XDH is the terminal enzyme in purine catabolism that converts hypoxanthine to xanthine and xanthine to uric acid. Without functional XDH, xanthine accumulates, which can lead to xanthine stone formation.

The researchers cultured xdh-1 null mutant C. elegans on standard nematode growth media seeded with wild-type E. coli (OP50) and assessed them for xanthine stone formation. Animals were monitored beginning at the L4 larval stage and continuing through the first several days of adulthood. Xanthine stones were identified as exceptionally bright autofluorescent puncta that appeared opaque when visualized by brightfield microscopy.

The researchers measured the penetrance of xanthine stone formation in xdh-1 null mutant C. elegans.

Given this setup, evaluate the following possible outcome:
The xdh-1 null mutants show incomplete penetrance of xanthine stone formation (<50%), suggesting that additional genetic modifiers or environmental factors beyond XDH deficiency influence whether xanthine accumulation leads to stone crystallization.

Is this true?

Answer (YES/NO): YES